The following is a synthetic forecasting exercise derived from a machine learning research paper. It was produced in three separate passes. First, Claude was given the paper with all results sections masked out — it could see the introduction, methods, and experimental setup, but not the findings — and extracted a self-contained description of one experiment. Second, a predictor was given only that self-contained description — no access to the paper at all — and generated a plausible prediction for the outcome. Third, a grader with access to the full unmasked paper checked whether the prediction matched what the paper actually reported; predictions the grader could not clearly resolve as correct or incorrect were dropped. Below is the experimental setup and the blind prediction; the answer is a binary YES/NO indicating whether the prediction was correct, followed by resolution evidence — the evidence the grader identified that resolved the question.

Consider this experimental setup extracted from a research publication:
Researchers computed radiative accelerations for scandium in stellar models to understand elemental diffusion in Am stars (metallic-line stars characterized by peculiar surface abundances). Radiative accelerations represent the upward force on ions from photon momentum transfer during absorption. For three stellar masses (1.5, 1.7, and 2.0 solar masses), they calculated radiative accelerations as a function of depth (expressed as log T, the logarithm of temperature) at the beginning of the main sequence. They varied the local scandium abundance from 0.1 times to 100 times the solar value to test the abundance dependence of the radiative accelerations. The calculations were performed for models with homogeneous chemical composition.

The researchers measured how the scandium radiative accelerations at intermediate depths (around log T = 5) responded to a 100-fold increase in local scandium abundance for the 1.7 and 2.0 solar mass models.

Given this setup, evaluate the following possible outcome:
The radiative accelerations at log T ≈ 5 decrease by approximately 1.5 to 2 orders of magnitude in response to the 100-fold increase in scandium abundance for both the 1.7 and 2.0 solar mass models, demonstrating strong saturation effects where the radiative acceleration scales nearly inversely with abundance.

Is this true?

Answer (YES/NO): NO